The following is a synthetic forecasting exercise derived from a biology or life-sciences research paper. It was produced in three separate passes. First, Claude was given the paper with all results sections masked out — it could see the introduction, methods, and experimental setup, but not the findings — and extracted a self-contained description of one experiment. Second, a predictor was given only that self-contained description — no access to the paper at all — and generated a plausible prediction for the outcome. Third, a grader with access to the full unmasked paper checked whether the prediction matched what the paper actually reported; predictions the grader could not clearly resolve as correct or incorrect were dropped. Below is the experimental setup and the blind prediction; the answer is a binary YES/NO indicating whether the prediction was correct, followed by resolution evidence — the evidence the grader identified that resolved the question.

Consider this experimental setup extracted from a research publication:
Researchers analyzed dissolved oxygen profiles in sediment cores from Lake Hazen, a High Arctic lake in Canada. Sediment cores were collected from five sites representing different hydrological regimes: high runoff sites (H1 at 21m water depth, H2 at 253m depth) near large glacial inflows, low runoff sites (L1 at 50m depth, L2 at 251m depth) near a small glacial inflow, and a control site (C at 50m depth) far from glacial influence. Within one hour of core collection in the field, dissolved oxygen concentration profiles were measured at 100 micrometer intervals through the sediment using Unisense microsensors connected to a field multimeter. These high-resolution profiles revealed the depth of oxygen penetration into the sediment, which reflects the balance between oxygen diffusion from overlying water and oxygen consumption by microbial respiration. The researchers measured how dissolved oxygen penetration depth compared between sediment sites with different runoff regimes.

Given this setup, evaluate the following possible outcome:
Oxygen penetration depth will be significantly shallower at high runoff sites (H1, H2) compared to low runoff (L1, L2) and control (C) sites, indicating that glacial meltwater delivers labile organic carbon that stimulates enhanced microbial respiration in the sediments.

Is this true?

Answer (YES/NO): YES